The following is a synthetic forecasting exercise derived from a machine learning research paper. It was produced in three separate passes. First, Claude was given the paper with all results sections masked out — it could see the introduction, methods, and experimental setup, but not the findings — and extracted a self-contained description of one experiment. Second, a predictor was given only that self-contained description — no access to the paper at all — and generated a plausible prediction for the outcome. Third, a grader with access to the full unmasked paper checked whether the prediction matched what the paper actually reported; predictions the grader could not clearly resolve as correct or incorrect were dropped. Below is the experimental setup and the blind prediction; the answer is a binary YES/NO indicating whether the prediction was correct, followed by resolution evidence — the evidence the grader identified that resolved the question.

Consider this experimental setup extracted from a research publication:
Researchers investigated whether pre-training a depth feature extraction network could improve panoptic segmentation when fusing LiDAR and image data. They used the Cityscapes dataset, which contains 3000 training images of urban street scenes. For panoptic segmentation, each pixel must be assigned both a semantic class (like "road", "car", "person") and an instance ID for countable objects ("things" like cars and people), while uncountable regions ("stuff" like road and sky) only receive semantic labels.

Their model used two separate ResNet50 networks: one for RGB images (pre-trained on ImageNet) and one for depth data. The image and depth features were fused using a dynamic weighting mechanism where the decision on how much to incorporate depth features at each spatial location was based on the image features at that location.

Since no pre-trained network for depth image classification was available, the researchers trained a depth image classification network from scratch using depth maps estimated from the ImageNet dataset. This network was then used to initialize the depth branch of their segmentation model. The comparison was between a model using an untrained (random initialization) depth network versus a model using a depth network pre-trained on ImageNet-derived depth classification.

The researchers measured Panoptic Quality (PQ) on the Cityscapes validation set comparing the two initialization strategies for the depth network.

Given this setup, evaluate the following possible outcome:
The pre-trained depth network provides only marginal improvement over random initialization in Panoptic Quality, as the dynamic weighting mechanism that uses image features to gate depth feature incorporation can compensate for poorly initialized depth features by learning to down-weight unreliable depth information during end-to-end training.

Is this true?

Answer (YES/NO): NO